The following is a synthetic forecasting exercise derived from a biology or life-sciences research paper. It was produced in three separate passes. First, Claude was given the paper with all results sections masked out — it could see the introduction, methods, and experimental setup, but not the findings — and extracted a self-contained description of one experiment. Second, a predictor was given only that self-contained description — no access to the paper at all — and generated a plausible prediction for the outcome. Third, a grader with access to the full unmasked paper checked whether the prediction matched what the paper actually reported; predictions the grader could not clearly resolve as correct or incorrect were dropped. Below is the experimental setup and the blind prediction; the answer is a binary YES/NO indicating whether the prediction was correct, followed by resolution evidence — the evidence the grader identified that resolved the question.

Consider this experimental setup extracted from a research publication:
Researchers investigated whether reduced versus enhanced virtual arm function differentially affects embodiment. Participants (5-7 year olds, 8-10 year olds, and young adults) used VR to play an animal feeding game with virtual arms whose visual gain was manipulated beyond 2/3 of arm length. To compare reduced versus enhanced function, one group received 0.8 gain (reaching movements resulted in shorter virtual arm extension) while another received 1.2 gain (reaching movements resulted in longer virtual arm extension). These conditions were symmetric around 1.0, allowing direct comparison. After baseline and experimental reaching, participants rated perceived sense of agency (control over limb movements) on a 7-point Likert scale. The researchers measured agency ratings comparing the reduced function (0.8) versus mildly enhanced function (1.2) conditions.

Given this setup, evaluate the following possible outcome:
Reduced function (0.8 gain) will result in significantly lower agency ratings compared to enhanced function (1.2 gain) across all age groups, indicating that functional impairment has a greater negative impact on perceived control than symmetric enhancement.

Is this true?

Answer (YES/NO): NO